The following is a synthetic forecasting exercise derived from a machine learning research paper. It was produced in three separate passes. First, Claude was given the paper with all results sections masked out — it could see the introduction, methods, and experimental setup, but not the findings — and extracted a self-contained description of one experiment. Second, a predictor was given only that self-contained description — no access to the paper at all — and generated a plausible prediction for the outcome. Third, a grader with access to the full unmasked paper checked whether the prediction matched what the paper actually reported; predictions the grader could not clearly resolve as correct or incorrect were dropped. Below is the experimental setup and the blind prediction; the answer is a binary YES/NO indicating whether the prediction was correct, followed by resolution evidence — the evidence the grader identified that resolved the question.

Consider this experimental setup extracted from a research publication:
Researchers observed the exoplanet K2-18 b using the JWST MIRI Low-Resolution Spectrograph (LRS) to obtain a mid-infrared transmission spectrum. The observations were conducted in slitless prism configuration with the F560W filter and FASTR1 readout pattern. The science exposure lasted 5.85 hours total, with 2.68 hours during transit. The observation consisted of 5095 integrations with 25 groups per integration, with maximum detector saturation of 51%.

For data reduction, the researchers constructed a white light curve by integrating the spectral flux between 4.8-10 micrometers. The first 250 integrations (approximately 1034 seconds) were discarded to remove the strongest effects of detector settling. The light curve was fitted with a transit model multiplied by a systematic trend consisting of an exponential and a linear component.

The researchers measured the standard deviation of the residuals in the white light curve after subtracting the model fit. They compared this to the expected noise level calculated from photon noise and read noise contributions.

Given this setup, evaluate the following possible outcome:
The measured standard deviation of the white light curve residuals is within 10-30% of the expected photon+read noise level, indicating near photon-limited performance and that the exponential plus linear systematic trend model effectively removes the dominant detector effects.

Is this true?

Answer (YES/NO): YES